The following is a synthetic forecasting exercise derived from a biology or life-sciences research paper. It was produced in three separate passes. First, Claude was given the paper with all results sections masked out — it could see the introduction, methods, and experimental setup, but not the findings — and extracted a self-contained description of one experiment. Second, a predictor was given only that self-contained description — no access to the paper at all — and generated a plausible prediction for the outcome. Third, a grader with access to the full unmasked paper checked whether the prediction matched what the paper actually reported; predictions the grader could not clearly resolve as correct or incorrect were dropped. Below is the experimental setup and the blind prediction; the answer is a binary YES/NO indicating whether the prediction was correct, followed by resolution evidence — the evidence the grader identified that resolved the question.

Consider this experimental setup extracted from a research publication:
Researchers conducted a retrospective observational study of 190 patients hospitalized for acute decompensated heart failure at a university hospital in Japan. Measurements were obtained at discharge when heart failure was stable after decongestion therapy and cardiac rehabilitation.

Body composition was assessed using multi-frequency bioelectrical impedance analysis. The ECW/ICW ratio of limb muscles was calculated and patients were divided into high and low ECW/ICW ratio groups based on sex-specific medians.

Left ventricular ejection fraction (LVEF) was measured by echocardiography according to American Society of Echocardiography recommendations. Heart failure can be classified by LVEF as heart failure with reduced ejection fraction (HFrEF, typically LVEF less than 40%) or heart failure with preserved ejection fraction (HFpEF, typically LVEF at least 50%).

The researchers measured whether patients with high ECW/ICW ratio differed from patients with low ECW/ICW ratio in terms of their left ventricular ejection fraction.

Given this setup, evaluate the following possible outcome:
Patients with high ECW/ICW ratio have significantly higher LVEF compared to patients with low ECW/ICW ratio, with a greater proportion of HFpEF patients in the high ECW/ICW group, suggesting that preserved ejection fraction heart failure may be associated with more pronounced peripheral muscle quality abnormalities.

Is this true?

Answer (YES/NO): YES